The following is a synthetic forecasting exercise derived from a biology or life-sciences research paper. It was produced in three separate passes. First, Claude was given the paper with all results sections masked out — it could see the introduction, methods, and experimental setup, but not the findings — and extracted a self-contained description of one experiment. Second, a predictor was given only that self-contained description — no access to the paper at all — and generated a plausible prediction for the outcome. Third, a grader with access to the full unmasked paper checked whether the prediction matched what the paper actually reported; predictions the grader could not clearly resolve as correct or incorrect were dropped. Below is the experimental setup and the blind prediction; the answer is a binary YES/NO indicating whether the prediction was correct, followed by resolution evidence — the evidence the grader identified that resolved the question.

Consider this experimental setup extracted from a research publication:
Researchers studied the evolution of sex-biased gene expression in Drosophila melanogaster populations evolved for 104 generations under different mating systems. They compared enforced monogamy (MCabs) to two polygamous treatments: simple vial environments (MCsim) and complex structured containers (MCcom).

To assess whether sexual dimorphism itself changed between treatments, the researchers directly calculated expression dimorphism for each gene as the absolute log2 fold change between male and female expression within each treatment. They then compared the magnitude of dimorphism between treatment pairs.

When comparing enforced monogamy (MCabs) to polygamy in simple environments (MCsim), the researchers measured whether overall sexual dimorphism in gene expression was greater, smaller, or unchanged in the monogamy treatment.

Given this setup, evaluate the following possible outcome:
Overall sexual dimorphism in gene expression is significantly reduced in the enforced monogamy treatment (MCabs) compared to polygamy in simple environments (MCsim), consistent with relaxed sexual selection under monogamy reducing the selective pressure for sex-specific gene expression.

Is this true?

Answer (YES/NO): NO